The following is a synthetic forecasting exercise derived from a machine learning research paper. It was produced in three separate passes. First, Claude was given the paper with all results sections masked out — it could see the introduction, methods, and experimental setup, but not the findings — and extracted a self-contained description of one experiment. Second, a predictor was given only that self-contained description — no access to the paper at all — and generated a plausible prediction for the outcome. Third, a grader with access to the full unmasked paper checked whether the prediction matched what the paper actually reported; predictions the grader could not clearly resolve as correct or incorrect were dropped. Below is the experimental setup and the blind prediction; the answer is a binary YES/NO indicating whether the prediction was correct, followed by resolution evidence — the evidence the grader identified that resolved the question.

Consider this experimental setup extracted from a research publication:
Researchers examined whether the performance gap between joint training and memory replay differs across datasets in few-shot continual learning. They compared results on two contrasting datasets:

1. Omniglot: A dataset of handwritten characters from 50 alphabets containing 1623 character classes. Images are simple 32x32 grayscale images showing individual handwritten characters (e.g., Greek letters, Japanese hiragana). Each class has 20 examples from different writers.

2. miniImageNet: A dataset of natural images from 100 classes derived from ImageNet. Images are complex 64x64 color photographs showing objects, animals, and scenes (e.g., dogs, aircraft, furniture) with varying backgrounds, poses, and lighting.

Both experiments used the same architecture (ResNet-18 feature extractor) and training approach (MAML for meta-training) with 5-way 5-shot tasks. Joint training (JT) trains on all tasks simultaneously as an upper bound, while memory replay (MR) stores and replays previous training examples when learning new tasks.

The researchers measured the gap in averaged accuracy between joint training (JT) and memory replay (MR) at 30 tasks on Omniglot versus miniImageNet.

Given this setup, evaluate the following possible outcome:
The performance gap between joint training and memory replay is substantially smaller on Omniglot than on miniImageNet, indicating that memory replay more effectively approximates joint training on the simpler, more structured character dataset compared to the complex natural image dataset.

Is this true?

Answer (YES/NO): YES